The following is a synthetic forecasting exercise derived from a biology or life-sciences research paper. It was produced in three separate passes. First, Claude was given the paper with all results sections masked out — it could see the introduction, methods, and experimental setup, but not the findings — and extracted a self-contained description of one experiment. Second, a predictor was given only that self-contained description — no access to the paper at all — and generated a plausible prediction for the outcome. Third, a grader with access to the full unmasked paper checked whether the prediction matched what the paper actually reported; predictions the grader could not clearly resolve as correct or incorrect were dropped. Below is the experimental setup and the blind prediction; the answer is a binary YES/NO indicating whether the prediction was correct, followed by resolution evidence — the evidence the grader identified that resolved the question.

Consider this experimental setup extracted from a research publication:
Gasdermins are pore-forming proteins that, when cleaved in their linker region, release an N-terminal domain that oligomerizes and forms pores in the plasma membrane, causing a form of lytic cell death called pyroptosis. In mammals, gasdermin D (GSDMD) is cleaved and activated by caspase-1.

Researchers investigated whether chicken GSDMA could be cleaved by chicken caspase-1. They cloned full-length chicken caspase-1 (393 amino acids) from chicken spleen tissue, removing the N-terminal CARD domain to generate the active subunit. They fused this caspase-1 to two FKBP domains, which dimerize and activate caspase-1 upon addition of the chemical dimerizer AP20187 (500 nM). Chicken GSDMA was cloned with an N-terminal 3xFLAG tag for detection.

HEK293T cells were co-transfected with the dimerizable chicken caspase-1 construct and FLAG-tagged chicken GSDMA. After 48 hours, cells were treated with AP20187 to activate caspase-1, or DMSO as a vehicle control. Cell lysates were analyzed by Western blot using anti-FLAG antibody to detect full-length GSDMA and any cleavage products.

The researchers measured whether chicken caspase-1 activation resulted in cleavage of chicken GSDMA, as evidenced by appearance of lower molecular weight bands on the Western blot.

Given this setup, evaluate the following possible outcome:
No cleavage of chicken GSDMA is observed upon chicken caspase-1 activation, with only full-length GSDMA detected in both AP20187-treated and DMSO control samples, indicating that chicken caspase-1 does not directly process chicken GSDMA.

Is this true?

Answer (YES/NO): NO